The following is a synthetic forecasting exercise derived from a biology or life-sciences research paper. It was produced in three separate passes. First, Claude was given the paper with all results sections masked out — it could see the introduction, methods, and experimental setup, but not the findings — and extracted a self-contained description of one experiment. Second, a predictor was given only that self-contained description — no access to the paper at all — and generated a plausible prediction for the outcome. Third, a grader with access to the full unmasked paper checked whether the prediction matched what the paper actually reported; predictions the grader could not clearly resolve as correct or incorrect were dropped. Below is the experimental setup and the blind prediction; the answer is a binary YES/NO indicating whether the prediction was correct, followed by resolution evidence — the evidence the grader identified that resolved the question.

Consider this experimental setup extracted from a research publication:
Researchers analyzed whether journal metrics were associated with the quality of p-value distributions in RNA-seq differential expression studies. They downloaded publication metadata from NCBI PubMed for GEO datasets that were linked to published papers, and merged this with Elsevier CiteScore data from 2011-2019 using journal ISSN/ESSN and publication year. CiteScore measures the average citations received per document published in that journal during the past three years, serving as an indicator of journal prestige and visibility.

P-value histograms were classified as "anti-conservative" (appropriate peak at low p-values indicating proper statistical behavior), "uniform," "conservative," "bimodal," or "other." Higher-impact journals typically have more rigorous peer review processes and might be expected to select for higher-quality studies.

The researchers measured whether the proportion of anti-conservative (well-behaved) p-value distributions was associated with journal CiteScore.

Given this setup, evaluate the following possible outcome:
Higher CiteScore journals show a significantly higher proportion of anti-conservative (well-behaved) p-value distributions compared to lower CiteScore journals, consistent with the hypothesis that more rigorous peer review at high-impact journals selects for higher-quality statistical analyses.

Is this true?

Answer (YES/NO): NO